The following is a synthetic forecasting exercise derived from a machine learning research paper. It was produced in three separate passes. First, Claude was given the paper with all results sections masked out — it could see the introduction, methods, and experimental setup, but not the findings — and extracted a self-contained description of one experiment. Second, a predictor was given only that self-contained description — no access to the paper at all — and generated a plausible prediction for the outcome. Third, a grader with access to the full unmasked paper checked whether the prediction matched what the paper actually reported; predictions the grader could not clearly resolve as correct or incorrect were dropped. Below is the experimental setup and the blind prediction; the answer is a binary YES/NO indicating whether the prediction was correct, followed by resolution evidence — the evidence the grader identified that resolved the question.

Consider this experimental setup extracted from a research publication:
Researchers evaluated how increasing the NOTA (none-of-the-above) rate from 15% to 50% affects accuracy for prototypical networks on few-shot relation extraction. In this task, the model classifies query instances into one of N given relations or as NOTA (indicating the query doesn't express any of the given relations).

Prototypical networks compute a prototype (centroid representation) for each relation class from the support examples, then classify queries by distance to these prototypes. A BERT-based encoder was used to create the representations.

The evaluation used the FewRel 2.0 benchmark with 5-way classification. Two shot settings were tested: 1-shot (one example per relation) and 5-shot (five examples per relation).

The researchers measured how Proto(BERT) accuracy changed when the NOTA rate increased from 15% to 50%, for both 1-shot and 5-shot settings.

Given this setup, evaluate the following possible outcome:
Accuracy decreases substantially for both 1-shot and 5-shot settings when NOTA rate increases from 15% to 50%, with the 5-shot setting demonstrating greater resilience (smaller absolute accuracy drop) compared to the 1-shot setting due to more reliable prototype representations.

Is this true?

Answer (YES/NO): YES